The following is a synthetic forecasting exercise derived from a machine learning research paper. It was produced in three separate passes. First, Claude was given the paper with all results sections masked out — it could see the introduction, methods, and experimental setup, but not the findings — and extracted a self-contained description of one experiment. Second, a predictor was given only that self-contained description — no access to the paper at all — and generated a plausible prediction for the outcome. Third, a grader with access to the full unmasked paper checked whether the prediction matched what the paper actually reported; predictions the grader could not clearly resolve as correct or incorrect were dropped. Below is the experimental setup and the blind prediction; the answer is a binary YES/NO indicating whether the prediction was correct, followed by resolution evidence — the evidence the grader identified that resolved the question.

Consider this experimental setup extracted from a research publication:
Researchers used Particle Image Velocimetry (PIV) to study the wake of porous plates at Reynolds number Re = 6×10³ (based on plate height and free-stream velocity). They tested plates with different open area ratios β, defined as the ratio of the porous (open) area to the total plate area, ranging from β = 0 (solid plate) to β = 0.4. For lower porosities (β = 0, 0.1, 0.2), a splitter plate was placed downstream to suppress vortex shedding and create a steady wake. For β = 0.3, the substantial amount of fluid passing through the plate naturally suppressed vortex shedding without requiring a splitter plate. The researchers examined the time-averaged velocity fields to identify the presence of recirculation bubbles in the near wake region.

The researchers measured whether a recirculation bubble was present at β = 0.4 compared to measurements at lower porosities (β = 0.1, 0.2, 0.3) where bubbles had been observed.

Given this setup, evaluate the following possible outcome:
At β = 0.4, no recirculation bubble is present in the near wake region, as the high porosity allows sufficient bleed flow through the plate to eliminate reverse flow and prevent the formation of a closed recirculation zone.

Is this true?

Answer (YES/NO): YES